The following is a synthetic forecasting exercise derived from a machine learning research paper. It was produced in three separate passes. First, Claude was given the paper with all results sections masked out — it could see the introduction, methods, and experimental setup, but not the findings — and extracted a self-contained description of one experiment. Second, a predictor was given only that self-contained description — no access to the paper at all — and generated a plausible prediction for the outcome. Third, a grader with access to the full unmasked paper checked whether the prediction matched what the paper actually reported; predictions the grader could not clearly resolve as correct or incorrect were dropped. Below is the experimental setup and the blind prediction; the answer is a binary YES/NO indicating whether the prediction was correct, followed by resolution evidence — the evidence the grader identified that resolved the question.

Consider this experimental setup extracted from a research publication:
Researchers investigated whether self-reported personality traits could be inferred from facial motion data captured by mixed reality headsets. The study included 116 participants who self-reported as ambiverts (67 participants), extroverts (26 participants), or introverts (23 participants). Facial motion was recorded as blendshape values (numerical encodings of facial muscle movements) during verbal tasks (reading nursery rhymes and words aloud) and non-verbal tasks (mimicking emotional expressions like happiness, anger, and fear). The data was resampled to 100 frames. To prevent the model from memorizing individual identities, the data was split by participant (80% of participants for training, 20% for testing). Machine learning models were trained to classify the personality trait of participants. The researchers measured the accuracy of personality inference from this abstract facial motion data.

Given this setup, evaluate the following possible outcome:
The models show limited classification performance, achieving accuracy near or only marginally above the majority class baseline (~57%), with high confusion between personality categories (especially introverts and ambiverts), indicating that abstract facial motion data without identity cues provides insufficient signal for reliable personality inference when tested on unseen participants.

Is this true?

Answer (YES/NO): NO